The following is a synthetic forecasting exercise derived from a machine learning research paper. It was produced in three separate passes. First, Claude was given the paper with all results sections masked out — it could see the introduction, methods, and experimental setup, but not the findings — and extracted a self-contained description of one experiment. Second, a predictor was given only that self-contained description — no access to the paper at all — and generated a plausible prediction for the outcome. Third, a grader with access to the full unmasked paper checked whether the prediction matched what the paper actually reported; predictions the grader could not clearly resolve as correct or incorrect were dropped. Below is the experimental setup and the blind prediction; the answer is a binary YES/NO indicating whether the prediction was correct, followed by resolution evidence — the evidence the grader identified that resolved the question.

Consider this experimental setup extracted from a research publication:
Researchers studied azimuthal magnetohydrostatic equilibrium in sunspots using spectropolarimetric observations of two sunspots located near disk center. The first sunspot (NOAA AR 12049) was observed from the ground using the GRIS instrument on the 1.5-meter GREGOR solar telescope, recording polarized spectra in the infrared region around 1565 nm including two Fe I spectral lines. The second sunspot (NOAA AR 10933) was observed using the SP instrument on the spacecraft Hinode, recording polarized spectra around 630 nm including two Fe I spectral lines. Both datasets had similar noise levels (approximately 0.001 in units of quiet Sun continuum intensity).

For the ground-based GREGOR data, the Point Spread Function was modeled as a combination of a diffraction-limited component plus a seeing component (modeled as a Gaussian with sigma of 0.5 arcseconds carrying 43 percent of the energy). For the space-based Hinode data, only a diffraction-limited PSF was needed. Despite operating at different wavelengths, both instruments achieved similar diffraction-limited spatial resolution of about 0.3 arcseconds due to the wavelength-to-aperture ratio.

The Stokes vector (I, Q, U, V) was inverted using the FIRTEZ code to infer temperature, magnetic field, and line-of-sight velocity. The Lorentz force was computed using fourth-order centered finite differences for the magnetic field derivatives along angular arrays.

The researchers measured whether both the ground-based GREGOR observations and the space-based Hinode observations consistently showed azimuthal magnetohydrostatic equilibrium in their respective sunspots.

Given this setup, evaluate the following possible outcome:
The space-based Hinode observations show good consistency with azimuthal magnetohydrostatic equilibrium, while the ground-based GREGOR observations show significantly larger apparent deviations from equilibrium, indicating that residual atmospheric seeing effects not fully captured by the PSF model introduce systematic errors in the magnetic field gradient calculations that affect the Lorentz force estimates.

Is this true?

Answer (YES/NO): NO